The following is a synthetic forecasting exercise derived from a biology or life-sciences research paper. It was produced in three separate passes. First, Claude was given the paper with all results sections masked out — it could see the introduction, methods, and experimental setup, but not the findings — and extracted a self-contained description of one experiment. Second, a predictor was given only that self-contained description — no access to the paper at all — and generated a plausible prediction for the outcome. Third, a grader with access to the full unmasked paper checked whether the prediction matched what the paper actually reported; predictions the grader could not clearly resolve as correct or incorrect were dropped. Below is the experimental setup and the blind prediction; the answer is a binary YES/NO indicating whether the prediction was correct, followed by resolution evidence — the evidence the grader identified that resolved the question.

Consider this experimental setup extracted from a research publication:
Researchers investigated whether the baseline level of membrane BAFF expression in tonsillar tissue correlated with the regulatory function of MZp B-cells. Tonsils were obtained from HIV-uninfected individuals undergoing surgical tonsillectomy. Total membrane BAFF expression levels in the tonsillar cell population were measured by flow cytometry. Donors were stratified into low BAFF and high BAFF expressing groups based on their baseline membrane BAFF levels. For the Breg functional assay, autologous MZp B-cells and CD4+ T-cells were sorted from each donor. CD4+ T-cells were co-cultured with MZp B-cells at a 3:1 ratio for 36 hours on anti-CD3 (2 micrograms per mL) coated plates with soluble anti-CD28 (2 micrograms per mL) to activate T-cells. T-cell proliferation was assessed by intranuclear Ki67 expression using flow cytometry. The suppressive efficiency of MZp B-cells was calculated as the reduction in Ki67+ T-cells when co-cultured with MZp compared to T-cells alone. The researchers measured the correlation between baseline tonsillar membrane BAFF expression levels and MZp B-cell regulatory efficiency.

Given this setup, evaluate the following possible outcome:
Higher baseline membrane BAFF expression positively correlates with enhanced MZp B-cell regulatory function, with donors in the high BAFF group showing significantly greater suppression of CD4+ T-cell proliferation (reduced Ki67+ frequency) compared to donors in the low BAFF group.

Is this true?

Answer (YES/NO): NO